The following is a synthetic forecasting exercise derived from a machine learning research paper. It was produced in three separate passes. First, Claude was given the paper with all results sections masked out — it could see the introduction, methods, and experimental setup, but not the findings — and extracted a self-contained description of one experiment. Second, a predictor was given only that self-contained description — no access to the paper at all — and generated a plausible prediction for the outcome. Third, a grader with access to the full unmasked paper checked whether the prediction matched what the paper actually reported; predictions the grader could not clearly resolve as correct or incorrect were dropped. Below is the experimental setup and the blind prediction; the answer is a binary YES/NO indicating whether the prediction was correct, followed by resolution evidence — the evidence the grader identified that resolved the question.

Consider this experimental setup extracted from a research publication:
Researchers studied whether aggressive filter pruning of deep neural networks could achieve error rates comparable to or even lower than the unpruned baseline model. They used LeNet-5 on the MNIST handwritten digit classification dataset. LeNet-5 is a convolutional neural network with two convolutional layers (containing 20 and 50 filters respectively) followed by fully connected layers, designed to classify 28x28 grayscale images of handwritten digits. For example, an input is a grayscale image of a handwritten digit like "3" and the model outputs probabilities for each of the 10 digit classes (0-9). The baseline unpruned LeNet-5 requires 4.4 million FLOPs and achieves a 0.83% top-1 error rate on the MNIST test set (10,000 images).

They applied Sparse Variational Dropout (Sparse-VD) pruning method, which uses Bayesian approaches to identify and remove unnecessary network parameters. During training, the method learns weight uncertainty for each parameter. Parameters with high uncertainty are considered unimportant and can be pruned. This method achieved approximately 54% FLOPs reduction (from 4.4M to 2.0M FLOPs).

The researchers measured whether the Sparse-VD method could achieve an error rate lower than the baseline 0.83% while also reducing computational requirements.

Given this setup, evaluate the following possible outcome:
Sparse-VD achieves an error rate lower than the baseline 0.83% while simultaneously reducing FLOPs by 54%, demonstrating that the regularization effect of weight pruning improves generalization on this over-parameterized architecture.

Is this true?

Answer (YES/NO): YES